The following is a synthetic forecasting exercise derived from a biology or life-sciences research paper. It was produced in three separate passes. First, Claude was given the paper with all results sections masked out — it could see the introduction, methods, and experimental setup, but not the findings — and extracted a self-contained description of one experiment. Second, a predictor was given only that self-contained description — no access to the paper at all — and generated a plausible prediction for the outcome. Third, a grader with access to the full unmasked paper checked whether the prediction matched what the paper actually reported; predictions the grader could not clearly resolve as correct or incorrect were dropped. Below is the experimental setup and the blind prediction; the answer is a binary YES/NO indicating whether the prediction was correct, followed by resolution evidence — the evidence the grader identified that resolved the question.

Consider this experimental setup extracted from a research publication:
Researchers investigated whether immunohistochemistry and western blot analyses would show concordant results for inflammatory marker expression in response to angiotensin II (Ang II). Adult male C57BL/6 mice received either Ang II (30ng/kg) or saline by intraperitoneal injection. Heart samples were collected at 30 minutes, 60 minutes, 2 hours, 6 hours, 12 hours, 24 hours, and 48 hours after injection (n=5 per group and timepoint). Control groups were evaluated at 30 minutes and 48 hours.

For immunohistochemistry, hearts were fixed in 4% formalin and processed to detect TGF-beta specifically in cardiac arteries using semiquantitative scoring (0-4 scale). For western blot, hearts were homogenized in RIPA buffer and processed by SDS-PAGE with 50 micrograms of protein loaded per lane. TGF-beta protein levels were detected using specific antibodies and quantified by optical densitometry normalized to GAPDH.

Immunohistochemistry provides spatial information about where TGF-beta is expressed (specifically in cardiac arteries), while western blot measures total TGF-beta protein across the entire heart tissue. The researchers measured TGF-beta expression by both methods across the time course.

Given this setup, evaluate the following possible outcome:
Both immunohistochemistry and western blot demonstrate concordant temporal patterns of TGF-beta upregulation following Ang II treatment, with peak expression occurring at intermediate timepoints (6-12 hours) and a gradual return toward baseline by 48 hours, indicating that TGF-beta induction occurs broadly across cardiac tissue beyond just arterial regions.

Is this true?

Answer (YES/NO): NO